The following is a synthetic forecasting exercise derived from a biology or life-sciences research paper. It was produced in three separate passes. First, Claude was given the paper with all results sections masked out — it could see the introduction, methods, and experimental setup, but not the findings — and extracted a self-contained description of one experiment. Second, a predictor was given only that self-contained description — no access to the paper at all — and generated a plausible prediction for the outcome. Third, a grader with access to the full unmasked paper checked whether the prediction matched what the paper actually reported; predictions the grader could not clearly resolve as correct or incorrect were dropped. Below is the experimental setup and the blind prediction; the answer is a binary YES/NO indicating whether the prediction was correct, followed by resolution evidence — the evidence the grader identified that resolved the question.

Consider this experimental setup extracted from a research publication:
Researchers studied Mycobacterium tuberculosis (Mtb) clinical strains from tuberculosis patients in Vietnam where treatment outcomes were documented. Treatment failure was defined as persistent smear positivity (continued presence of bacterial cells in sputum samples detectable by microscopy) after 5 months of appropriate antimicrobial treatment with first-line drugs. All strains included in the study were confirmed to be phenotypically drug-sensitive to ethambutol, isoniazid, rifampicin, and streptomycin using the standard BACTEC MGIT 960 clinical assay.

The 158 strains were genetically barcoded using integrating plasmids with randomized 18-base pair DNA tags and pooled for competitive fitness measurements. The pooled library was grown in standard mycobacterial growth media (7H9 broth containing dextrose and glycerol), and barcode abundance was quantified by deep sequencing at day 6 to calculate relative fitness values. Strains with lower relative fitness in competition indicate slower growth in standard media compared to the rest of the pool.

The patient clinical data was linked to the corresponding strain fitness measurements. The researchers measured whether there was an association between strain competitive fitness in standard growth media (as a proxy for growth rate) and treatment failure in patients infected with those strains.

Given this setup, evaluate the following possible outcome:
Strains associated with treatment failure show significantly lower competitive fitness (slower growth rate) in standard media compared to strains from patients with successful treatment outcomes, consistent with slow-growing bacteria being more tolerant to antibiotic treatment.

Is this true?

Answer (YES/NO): YES